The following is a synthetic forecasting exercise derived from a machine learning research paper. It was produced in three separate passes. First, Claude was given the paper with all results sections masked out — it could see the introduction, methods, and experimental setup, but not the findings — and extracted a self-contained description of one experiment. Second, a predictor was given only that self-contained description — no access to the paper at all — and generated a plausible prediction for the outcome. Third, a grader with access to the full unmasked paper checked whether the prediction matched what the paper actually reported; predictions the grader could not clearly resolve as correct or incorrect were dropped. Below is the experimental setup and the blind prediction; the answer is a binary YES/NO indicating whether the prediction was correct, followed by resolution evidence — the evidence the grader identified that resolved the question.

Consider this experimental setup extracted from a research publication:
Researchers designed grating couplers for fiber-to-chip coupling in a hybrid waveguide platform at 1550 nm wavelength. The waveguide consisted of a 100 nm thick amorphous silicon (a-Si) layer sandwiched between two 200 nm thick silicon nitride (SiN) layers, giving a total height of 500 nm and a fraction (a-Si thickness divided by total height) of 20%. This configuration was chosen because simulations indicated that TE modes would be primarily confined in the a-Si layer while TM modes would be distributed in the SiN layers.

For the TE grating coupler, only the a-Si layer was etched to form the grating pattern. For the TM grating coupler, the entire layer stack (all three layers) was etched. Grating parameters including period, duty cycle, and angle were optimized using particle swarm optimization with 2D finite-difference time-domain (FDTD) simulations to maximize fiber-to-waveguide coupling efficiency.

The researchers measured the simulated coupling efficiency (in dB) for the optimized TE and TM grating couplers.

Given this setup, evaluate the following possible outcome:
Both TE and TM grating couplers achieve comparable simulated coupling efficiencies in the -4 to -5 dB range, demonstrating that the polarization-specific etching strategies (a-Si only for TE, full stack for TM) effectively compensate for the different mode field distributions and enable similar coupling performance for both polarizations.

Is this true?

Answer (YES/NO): NO